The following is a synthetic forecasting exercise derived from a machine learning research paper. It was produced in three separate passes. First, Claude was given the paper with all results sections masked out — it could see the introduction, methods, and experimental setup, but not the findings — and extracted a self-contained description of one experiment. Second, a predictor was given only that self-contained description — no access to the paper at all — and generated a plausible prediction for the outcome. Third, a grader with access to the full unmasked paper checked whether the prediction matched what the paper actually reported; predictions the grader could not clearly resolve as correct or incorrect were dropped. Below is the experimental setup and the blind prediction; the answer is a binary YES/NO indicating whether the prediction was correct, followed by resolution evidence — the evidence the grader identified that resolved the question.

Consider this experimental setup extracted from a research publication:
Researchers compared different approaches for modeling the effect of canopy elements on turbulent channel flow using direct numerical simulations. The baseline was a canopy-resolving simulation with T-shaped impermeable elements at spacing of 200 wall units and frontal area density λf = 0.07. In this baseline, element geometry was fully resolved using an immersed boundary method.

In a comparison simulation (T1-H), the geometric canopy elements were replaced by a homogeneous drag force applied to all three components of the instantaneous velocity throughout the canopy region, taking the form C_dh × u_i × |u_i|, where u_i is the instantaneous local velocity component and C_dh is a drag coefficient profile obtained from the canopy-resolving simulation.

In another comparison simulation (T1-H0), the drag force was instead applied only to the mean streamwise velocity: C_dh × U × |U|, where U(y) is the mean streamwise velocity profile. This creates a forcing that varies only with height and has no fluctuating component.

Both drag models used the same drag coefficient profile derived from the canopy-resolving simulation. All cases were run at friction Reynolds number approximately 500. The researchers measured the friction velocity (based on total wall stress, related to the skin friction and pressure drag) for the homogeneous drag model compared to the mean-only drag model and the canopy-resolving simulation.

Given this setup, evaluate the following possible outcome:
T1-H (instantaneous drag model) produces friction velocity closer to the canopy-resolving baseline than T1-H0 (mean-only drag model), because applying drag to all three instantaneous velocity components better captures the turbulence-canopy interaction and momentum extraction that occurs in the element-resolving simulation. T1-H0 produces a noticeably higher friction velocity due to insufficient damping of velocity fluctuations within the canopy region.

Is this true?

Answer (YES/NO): NO